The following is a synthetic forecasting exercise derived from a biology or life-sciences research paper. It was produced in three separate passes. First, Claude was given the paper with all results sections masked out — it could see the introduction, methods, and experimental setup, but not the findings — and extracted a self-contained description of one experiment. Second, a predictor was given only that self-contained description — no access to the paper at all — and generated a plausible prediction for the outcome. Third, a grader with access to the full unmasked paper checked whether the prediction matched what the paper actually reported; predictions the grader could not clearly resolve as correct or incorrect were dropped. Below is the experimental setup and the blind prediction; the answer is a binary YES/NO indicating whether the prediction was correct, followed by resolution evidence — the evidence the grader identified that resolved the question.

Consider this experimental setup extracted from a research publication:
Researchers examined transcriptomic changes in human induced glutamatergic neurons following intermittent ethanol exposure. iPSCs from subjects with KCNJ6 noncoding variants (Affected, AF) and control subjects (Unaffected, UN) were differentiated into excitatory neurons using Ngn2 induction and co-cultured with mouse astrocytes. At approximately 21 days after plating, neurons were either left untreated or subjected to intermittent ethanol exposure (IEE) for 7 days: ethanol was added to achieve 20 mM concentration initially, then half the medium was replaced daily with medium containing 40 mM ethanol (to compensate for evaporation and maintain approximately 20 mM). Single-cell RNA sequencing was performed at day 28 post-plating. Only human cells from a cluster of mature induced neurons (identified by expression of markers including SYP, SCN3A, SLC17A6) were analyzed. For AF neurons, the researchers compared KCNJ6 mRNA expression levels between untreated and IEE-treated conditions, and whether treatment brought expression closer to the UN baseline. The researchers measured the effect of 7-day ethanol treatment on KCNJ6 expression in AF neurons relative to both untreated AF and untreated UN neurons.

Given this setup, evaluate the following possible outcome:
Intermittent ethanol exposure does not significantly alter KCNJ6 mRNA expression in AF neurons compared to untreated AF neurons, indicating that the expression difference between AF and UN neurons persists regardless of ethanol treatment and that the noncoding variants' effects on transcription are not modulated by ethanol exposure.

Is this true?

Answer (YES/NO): NO